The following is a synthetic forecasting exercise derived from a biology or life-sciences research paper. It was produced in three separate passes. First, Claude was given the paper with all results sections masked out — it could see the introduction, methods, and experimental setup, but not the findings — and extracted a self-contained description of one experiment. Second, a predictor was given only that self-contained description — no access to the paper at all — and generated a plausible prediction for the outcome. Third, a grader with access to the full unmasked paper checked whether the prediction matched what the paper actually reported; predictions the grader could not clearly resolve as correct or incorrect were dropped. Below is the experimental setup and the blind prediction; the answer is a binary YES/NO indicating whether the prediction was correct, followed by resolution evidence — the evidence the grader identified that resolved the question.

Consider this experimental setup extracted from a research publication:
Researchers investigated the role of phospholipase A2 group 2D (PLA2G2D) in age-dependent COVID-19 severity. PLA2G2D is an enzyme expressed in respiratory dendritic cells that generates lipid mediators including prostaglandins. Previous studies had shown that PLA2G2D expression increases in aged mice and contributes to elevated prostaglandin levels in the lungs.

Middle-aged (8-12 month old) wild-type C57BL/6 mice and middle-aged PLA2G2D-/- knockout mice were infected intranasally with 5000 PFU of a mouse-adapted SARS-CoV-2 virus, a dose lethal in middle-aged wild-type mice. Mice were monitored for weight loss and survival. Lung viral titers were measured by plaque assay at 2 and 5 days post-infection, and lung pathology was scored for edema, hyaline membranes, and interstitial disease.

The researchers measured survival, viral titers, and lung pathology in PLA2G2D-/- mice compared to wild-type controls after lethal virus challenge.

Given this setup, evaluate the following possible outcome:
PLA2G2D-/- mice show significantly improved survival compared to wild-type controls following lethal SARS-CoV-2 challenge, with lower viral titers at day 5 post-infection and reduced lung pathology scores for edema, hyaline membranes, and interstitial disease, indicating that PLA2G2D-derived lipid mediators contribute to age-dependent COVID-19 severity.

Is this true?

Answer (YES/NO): YES